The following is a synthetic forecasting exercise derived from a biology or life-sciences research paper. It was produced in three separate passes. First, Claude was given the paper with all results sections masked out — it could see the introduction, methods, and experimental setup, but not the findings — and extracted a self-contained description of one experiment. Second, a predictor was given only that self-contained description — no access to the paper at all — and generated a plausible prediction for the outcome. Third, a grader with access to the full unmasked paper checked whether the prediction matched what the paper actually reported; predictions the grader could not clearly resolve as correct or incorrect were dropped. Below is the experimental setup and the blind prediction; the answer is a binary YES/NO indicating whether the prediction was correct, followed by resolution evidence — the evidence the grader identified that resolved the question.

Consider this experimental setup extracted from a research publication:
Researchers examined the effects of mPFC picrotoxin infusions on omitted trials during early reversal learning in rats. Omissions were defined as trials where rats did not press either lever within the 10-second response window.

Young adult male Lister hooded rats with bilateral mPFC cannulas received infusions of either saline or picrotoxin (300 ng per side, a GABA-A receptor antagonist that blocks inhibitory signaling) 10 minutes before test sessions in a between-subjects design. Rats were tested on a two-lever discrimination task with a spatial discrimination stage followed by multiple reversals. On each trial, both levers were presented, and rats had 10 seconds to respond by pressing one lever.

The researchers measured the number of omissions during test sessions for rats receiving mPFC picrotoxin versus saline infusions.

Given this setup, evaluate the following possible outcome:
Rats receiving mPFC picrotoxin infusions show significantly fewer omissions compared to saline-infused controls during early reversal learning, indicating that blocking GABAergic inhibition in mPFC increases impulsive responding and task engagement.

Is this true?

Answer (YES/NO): NO